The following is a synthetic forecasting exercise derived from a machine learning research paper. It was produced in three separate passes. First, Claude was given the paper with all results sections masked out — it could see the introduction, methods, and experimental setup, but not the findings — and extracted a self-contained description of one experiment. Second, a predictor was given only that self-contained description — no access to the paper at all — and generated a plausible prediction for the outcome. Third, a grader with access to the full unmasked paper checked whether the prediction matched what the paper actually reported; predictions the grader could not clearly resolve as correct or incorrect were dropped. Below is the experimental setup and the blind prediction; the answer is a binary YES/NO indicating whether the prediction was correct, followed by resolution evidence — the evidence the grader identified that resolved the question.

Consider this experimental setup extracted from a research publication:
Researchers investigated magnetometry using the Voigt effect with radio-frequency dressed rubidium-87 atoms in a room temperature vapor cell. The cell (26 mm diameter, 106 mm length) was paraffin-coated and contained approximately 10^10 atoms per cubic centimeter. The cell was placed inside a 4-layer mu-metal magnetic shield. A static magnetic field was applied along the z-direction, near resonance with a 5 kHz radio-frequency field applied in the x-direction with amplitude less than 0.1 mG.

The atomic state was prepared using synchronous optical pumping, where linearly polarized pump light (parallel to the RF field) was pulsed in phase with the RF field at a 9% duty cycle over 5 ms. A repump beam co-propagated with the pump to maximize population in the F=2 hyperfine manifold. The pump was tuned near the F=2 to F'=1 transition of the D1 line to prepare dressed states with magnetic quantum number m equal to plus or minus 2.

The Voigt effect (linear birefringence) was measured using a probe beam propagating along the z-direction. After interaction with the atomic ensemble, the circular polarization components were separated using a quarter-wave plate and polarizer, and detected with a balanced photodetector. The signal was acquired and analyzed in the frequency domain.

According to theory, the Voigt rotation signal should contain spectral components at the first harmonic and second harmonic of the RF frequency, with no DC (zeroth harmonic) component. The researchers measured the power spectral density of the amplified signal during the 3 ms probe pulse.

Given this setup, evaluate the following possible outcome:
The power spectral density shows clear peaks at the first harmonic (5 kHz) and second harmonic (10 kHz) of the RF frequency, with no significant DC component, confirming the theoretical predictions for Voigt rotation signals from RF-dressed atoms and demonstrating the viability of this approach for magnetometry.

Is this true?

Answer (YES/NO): NO